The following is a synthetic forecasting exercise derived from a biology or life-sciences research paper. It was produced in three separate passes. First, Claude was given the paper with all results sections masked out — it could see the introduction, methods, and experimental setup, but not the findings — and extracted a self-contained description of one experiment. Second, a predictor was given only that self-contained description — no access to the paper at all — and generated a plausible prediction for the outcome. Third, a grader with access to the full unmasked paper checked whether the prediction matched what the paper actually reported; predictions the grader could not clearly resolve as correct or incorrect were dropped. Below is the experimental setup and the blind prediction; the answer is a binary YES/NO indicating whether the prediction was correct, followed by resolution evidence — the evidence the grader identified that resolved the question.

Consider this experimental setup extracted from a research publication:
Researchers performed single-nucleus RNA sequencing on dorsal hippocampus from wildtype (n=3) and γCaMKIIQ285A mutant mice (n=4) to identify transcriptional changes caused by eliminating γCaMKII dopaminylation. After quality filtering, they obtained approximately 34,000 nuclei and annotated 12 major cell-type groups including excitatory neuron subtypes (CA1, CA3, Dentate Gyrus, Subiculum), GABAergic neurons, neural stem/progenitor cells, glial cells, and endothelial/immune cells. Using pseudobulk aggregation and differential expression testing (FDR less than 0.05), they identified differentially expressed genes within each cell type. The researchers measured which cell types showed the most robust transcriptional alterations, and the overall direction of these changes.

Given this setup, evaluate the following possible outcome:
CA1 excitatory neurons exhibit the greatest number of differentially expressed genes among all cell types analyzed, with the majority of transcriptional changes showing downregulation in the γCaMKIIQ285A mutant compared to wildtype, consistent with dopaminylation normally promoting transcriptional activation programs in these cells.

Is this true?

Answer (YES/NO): YES